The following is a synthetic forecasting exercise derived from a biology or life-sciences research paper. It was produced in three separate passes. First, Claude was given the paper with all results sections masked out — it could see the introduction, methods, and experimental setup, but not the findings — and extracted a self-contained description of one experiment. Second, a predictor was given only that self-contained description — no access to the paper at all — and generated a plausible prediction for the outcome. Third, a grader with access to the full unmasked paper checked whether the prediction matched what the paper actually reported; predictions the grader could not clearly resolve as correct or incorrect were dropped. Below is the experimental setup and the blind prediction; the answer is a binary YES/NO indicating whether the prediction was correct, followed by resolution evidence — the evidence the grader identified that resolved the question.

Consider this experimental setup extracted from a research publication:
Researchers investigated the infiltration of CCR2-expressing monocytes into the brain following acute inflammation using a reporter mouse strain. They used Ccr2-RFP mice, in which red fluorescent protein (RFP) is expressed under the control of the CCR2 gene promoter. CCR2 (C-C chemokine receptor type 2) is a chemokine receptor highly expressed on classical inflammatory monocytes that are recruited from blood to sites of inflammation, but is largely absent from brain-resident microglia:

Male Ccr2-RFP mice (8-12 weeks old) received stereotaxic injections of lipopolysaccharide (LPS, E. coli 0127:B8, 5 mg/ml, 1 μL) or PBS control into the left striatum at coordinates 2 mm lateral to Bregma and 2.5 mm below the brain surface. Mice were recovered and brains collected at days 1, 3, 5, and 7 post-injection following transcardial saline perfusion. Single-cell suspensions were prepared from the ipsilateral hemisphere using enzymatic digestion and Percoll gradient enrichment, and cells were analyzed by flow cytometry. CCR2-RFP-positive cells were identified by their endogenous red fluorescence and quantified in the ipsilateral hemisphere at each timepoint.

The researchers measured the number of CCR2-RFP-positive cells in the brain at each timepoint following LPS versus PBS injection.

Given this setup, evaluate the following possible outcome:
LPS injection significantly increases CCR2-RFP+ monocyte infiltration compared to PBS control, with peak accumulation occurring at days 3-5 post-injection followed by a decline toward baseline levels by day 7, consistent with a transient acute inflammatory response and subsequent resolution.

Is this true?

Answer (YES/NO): YES